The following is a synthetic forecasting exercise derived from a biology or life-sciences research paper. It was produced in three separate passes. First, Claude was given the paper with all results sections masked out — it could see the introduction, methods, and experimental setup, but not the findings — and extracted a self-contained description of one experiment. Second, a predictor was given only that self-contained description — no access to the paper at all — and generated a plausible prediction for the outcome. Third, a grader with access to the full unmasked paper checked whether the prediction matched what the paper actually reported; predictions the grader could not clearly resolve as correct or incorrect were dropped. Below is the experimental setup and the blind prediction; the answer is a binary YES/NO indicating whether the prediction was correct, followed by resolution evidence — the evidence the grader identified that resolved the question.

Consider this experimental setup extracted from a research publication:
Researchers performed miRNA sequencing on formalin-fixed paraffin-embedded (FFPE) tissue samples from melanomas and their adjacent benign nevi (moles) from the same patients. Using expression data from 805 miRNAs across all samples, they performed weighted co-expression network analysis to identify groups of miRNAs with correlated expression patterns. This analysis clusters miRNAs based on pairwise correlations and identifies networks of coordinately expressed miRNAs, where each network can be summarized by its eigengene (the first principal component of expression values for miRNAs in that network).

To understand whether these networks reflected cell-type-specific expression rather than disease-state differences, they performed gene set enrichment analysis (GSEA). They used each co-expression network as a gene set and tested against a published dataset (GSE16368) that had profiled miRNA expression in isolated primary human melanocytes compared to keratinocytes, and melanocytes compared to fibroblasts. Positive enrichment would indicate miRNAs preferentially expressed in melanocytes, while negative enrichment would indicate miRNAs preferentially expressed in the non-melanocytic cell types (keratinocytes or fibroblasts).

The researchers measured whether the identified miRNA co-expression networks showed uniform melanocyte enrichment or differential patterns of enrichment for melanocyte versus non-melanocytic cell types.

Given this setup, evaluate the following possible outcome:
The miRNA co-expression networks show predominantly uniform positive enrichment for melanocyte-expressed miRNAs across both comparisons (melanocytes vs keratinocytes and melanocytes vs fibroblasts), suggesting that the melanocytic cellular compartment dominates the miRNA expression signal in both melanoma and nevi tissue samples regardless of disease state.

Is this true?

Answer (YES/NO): NO